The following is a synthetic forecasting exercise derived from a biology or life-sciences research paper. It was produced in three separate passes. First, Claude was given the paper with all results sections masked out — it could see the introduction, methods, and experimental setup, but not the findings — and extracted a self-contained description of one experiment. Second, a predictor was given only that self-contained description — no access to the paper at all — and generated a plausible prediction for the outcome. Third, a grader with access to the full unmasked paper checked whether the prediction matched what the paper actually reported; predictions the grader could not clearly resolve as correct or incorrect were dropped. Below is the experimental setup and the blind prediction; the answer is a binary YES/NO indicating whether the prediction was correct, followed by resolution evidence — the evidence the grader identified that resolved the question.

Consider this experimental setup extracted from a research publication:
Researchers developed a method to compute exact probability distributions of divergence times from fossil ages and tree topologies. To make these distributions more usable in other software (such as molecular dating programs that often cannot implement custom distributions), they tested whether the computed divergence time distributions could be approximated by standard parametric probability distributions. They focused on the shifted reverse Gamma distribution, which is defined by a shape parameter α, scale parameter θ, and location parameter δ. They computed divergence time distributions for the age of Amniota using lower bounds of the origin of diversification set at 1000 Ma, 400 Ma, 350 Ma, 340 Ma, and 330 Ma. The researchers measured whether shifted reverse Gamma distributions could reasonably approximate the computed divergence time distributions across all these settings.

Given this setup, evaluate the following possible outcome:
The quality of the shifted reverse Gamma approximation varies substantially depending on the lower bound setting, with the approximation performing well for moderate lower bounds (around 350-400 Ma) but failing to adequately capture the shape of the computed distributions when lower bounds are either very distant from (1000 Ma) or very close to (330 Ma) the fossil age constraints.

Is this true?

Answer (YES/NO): NO